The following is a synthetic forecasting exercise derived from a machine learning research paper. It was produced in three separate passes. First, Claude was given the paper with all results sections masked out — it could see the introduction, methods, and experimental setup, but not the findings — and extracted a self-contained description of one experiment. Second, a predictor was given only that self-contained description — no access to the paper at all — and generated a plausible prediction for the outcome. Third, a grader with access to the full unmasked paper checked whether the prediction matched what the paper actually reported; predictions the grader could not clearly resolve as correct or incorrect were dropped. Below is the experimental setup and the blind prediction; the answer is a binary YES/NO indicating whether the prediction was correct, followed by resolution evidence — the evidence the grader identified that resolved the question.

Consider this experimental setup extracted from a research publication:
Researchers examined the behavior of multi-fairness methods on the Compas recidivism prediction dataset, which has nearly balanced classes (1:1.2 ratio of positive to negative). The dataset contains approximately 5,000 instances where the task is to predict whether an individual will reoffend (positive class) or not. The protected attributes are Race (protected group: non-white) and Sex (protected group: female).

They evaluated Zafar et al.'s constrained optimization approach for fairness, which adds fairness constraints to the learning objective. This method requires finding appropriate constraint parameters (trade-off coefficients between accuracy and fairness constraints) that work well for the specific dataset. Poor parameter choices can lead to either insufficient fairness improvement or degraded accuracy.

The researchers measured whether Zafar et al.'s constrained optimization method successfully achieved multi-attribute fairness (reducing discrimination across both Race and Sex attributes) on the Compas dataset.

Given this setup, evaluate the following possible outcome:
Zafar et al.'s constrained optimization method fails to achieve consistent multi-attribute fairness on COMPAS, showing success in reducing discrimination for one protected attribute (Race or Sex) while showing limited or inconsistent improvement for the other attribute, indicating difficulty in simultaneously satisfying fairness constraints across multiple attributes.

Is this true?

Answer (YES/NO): NO